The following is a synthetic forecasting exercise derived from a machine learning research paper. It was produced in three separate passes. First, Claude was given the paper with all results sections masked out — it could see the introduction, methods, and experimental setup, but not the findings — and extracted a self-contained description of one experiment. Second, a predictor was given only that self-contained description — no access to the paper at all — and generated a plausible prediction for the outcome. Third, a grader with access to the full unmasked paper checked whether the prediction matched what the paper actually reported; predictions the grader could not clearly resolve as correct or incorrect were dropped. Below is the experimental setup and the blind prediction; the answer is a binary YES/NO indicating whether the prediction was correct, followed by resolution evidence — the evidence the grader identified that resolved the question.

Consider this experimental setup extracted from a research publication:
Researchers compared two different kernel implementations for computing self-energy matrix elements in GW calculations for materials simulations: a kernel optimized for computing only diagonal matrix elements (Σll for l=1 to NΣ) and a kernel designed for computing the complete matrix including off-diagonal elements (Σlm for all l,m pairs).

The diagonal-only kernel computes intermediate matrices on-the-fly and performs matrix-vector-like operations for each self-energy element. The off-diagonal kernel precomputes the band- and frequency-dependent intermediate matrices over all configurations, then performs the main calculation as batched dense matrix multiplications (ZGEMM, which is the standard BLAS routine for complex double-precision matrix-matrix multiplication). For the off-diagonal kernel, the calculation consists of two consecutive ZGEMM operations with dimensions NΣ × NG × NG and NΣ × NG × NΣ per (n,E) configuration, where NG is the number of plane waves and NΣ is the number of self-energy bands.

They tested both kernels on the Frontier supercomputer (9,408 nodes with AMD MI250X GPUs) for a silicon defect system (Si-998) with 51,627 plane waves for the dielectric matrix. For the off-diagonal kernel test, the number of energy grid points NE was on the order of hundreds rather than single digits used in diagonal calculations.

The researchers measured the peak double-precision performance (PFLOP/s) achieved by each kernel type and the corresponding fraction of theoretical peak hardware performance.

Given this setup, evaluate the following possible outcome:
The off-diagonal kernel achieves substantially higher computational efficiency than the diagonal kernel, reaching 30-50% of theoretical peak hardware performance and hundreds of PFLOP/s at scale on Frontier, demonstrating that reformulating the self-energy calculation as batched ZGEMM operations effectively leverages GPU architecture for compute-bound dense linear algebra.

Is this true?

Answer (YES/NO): NO